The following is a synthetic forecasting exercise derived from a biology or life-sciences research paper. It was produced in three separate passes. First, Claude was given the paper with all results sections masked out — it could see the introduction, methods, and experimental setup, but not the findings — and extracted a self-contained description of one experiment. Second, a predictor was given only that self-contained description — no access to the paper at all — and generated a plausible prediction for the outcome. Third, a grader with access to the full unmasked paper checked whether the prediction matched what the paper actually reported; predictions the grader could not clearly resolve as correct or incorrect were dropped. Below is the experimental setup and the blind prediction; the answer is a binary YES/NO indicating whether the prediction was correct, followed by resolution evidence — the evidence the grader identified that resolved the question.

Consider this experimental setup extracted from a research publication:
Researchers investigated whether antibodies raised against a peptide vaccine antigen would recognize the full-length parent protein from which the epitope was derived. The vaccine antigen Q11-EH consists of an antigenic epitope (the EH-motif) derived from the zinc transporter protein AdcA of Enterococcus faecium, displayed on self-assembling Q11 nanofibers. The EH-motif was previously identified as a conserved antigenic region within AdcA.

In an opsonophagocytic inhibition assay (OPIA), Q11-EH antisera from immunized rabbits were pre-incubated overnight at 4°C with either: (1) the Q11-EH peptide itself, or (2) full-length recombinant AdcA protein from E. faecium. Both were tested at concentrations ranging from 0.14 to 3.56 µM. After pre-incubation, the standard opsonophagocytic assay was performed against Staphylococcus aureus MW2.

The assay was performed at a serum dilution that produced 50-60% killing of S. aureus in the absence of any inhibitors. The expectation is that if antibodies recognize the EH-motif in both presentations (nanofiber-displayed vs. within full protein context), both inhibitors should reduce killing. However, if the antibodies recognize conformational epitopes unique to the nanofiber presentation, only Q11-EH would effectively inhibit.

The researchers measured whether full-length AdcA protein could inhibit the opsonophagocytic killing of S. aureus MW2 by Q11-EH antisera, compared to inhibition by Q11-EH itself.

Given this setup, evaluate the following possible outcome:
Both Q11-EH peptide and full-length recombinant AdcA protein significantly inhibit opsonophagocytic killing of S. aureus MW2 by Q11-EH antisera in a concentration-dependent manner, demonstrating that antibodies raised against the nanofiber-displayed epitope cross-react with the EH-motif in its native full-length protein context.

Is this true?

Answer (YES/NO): YES